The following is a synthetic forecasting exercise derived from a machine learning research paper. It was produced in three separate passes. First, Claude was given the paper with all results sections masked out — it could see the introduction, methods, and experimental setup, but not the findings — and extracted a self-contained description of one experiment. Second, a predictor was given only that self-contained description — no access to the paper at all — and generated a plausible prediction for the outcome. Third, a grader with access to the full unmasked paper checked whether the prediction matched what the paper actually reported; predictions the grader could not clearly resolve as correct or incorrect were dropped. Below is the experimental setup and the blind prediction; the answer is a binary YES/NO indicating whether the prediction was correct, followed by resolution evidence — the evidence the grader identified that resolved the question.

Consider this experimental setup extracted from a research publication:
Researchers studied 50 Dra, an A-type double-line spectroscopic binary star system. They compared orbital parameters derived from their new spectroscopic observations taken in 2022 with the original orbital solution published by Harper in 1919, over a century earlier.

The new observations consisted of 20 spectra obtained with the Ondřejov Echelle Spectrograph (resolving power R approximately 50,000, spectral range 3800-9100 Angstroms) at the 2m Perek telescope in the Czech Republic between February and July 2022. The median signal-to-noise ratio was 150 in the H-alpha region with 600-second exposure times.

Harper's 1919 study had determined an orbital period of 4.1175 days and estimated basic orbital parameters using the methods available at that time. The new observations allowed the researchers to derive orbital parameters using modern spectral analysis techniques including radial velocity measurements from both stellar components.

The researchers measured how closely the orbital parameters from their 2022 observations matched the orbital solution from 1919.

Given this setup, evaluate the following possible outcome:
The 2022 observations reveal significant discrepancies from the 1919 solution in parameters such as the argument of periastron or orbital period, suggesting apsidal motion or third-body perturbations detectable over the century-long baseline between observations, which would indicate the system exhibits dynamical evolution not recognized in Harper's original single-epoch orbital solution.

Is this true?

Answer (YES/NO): NO